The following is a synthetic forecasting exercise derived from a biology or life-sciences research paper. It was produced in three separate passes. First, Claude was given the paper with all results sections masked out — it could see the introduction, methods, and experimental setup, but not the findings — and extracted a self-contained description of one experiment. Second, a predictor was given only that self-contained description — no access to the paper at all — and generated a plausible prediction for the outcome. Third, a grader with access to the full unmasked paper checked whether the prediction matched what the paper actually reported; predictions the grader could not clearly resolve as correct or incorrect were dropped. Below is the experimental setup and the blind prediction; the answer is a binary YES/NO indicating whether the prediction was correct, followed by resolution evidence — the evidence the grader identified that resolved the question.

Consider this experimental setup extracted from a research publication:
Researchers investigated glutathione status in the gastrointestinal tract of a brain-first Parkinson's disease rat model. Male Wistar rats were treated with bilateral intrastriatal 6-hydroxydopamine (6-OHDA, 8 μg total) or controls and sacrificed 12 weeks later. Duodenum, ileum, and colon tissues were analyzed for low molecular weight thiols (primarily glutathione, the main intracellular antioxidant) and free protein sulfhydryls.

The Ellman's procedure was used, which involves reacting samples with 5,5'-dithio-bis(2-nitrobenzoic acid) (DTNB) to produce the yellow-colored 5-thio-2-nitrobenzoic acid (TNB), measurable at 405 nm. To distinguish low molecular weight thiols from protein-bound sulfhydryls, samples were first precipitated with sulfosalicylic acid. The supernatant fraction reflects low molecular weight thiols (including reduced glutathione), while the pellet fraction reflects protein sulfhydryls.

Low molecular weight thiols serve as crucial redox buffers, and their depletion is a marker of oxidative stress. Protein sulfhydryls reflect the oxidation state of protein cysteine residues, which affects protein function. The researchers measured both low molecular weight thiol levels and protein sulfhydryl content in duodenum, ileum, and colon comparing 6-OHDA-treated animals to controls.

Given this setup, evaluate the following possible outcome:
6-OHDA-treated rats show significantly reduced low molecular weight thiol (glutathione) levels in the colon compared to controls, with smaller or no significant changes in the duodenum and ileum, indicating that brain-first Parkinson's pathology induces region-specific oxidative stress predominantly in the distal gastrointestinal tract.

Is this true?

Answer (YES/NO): NO